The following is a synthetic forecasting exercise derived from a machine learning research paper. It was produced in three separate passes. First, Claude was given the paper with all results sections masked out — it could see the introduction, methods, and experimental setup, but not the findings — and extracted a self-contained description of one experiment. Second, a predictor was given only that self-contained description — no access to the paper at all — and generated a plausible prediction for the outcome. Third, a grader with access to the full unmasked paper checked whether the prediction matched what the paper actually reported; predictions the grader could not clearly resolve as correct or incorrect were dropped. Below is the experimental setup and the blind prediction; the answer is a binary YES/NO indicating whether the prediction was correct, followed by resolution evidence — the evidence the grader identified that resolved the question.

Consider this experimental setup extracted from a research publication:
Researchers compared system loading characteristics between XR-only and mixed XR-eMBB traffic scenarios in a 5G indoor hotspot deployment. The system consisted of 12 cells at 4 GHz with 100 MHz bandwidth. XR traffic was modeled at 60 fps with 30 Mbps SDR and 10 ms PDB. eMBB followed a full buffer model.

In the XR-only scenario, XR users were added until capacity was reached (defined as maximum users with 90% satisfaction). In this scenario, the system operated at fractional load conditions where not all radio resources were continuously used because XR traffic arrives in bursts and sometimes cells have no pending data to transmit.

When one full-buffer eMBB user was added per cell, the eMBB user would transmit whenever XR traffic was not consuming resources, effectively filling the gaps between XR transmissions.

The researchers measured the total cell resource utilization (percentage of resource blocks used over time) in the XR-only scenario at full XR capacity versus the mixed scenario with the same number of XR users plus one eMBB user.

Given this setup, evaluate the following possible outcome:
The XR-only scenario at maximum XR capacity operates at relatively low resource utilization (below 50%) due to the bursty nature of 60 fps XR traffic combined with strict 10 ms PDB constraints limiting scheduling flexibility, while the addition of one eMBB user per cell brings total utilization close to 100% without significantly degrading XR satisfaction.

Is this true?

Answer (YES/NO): NO